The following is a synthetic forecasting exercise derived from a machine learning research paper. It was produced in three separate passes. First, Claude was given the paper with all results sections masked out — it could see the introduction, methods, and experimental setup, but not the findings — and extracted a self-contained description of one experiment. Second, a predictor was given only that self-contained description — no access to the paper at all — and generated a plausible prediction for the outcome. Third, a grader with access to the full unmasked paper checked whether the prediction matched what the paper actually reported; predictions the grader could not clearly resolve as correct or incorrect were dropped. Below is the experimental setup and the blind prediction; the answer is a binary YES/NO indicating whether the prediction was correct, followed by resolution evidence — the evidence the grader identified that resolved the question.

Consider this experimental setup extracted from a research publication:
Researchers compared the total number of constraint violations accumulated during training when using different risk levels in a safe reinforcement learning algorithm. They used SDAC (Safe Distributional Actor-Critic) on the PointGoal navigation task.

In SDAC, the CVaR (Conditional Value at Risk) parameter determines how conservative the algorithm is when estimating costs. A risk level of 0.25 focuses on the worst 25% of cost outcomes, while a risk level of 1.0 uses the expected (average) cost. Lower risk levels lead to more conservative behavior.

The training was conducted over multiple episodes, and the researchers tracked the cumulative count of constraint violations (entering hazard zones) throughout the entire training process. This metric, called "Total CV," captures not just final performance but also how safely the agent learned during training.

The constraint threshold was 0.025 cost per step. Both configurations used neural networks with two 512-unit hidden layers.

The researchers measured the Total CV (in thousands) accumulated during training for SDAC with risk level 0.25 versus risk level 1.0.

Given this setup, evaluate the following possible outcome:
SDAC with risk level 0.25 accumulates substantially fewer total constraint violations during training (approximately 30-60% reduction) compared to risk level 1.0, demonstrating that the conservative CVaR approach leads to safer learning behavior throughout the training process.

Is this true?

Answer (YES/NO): NO